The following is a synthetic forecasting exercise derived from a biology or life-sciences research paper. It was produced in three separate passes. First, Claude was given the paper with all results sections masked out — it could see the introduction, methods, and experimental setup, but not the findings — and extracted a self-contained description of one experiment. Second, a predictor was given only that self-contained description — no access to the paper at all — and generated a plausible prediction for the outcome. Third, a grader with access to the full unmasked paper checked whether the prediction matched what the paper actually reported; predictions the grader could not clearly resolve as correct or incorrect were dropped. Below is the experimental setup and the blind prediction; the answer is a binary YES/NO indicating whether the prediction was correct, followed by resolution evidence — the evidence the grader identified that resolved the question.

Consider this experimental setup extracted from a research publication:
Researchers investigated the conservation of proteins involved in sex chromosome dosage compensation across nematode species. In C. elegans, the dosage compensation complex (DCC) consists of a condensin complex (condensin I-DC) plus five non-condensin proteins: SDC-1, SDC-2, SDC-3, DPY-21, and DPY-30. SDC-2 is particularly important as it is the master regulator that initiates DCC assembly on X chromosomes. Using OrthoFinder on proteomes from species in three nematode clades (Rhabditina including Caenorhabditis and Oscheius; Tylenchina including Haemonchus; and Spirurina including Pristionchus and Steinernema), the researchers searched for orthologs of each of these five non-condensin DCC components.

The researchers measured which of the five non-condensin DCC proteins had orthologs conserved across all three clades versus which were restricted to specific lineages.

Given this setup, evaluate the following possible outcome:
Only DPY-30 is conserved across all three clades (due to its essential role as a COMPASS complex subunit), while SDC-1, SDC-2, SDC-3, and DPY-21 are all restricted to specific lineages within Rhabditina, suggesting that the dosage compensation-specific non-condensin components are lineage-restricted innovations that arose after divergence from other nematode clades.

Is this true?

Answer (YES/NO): NO